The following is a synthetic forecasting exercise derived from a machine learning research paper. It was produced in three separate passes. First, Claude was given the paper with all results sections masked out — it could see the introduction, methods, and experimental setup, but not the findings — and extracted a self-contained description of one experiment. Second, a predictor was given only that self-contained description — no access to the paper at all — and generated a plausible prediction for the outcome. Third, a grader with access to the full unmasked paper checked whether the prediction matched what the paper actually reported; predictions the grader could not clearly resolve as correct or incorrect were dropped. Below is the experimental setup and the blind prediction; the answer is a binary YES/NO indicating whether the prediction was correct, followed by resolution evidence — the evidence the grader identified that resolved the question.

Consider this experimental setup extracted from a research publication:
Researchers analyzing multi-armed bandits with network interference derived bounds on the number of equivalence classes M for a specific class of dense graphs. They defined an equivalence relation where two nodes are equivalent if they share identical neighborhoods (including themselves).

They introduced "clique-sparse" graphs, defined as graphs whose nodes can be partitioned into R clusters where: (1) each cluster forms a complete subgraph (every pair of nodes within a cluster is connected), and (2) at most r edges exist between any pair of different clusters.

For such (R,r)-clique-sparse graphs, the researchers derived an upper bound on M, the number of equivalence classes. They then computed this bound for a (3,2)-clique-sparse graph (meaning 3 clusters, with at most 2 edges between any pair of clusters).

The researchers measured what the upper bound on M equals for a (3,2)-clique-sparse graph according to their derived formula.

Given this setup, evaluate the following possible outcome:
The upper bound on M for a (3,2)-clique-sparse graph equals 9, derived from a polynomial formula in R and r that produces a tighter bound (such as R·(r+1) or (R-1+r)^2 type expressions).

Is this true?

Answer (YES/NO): NO